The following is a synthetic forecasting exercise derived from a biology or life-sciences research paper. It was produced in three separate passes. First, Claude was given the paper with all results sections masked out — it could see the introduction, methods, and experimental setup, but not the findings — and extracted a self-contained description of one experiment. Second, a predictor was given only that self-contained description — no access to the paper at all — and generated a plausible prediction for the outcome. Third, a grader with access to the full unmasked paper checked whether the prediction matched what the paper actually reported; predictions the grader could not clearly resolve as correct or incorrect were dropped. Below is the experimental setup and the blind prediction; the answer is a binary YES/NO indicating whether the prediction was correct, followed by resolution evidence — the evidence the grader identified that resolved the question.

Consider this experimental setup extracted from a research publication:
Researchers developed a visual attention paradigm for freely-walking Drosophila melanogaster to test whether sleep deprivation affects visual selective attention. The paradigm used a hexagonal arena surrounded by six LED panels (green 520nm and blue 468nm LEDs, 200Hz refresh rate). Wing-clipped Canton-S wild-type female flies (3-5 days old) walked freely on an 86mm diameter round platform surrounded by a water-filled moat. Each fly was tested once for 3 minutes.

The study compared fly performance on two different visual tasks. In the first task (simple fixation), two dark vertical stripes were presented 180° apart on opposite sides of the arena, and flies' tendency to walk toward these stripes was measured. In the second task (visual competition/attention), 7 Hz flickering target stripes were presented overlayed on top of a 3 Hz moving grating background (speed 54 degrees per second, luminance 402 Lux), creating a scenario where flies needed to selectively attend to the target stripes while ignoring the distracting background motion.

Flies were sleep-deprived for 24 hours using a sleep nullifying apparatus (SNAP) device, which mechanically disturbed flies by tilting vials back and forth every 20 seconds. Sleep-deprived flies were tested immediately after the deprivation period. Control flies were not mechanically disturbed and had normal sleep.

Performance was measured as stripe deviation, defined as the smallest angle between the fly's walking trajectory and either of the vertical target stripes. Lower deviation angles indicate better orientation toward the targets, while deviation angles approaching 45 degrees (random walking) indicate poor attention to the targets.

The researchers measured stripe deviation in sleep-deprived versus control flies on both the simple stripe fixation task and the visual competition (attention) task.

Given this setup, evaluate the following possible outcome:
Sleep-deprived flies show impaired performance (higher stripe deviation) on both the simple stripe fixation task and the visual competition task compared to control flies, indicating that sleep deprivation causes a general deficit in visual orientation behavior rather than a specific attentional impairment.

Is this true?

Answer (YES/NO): NO